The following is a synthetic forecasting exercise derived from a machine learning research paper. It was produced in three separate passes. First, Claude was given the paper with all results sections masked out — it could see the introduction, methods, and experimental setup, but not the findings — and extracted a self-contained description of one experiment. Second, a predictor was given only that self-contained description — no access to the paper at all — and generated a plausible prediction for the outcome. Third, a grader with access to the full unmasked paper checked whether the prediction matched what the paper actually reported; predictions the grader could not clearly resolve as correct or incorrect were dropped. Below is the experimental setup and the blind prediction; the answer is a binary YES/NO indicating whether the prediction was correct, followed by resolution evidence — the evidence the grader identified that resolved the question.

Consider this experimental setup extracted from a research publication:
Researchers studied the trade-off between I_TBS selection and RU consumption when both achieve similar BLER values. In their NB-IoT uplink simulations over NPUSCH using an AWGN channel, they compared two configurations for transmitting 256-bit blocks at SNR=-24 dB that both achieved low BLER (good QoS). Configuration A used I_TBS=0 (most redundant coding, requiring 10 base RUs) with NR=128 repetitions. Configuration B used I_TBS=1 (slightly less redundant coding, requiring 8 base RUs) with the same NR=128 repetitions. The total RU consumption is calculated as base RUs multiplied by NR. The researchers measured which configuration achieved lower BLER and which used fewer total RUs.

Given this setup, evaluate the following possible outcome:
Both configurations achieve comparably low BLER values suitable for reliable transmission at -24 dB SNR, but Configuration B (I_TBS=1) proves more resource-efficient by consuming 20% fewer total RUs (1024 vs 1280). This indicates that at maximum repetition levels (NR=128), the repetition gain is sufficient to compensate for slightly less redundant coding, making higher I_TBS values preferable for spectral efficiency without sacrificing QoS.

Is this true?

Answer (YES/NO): YES